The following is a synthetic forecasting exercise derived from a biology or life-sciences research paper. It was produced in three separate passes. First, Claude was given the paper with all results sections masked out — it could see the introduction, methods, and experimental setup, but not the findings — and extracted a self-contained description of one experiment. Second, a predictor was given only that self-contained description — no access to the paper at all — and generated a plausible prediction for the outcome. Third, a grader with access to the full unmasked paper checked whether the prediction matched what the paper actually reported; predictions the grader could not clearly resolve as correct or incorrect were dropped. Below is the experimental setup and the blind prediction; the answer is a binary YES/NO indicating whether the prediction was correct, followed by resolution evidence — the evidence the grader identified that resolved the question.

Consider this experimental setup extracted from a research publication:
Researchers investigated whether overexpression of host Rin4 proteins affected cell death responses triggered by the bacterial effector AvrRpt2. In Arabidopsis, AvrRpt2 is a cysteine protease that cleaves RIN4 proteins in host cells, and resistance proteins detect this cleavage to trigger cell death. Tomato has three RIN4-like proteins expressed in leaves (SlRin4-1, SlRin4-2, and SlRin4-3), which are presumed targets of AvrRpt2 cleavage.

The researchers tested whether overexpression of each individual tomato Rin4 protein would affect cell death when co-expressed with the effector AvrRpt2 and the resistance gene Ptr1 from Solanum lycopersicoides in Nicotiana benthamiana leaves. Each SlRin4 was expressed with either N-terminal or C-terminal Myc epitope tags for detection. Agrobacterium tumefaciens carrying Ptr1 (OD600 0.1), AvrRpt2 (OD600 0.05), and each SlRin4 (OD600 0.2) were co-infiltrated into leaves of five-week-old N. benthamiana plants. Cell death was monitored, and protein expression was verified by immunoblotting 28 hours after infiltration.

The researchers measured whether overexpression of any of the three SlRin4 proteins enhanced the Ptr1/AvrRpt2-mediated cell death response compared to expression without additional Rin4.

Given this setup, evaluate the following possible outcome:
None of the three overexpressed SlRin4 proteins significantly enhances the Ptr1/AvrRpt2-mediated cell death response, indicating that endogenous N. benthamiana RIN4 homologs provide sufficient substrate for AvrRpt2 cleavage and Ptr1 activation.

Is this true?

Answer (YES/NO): NO